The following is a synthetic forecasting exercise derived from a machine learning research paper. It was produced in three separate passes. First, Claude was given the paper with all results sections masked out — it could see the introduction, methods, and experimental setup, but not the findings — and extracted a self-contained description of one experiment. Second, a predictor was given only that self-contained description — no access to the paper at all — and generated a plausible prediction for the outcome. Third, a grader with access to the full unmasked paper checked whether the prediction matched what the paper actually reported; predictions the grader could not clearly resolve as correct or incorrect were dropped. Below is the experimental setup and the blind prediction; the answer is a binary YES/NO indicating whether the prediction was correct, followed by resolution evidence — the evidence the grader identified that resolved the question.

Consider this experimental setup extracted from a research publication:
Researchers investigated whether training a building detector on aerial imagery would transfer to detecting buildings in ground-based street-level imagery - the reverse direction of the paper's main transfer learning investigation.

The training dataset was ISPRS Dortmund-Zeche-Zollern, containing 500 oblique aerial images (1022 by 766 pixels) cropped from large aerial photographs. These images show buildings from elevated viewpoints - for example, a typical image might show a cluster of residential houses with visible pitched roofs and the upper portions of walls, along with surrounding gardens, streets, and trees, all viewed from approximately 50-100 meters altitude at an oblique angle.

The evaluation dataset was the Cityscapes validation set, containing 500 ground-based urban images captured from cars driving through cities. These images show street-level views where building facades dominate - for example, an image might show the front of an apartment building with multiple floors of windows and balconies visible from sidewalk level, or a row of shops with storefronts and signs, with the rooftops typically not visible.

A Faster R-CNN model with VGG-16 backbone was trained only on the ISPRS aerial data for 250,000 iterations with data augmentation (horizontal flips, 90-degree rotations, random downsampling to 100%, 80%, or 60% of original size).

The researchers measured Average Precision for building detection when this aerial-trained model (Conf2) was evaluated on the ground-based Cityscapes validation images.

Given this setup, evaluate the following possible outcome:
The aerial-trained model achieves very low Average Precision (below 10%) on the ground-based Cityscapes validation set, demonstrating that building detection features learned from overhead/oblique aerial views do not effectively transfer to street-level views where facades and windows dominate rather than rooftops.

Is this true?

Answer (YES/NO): YES